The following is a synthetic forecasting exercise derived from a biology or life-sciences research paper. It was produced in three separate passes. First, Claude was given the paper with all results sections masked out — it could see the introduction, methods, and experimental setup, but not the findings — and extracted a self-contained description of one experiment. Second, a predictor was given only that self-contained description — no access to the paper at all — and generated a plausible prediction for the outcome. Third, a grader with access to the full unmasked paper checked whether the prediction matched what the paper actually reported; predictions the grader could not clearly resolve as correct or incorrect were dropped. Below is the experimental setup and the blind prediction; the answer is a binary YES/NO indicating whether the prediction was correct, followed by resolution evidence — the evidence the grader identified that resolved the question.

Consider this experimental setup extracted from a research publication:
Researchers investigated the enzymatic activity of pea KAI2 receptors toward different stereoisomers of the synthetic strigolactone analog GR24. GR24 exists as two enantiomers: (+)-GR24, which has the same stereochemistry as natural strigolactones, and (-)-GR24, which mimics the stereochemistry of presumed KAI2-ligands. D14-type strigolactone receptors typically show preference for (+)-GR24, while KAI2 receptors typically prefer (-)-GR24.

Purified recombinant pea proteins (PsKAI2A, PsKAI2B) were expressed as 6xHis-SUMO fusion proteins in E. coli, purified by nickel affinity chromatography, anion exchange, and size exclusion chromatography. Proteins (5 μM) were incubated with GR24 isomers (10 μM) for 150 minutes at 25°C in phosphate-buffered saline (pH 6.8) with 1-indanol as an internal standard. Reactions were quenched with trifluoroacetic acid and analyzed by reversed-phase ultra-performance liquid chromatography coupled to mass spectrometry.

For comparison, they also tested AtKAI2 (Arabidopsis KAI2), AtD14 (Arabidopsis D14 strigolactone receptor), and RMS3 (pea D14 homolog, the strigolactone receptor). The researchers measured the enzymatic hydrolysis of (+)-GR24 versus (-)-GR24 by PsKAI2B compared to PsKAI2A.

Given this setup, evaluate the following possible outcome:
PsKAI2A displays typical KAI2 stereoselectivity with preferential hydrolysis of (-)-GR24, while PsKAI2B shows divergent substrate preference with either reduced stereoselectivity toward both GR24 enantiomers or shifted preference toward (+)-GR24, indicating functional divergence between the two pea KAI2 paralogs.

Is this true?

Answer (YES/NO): YES